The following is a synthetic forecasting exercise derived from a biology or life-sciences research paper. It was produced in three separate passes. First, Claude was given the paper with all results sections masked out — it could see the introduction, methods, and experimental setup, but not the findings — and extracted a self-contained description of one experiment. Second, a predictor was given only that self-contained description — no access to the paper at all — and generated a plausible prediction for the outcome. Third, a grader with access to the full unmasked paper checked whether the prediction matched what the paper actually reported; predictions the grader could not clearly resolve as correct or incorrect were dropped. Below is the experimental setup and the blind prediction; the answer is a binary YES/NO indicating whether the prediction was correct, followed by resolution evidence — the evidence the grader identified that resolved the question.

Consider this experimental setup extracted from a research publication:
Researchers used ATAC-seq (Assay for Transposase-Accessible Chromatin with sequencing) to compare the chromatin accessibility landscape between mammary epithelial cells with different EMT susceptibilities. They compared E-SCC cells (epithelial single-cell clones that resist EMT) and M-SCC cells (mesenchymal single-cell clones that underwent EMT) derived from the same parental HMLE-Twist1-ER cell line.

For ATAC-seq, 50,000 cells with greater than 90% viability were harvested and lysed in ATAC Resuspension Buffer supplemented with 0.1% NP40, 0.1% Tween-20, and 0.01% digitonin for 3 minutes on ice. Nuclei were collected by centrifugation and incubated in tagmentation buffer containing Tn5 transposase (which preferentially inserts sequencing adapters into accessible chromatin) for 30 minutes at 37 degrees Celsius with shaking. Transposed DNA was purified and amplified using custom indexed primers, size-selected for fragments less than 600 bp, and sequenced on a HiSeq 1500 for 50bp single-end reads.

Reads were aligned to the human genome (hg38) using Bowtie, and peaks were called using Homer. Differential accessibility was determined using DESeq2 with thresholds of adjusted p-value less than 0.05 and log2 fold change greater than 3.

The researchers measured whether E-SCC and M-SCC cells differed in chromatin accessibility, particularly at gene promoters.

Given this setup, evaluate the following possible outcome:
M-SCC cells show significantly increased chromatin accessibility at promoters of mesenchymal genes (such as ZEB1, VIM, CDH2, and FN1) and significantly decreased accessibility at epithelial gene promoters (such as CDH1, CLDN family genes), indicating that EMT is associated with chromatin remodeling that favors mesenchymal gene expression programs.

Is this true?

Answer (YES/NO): NO